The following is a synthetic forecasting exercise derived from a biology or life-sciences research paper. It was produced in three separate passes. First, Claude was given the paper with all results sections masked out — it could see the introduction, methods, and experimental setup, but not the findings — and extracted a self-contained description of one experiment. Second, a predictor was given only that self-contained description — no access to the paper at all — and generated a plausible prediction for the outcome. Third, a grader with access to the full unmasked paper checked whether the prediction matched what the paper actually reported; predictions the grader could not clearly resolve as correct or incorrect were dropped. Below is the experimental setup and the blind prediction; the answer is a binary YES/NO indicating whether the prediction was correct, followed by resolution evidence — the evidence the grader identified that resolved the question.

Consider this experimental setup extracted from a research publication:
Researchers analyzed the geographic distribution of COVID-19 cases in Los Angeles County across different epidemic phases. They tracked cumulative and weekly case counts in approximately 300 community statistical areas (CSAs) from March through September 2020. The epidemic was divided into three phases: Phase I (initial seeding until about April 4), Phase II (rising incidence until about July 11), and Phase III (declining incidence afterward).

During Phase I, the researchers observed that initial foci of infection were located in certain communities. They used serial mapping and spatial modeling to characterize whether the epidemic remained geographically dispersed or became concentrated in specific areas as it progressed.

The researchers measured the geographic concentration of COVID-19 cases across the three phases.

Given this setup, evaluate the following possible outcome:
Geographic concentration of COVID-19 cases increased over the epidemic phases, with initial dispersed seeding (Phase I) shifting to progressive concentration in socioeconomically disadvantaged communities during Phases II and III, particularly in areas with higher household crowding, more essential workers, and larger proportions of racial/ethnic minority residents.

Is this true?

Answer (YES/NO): NO